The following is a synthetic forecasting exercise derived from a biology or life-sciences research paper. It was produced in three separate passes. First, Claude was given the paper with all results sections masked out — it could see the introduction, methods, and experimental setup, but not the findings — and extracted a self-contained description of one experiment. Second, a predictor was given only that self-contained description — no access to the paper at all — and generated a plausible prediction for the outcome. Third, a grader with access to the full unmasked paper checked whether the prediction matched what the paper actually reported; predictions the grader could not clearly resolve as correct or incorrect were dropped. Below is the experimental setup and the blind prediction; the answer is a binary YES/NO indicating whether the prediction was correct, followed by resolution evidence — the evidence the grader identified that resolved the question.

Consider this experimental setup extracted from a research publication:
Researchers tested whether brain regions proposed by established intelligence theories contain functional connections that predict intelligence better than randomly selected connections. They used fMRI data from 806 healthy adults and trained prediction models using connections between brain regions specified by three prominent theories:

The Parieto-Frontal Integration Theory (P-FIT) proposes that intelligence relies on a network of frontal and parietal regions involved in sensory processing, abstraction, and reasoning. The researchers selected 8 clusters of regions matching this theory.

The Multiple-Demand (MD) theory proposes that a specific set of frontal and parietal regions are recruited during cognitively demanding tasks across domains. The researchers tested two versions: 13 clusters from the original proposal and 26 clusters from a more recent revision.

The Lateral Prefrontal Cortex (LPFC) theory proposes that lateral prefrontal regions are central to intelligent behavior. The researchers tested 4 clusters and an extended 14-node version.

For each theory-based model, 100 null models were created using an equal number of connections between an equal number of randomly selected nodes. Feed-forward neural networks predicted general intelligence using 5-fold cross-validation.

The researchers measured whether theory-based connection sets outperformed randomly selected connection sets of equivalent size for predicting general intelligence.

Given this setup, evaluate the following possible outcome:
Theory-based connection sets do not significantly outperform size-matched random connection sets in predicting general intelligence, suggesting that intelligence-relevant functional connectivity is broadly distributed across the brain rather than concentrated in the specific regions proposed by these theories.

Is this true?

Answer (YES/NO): NO